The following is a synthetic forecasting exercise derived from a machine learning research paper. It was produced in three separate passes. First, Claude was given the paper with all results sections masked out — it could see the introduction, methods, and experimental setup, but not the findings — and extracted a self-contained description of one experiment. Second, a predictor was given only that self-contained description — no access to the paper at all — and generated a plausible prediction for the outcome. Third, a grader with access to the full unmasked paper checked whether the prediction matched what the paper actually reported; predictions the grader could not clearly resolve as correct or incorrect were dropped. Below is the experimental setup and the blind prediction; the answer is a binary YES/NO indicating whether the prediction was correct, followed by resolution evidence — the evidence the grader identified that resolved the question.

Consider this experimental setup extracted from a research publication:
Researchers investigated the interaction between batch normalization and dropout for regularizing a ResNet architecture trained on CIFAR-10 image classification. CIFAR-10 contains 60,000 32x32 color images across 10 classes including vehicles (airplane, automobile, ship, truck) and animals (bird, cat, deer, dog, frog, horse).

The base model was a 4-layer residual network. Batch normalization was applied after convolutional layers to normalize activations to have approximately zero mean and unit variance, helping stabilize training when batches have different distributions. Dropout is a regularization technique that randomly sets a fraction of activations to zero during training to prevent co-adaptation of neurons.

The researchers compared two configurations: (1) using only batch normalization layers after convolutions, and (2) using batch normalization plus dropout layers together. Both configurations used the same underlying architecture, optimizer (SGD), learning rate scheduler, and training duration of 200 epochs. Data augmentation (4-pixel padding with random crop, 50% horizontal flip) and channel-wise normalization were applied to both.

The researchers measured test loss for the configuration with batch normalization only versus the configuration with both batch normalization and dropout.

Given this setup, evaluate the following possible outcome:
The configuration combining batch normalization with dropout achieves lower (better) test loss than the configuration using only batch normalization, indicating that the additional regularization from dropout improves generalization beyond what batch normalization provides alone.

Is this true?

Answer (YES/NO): NO